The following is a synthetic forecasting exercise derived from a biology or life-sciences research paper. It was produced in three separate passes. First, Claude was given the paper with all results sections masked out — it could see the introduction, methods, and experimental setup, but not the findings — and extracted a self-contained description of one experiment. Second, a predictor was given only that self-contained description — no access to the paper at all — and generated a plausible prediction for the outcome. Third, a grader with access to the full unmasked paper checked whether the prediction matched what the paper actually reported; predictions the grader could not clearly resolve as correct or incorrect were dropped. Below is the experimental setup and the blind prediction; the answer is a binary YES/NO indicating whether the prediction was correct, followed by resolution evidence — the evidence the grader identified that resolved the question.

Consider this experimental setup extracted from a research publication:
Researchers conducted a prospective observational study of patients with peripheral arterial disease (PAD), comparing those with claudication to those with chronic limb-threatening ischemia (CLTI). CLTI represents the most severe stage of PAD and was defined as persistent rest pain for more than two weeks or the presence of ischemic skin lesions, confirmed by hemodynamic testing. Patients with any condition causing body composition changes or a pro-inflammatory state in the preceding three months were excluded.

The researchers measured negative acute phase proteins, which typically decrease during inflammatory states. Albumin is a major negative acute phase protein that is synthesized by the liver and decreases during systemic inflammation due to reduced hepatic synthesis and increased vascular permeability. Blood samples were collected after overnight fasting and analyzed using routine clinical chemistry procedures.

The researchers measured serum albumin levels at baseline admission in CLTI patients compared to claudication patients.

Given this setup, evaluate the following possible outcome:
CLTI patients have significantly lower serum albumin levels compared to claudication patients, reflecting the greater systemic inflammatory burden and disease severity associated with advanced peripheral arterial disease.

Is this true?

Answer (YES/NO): YES